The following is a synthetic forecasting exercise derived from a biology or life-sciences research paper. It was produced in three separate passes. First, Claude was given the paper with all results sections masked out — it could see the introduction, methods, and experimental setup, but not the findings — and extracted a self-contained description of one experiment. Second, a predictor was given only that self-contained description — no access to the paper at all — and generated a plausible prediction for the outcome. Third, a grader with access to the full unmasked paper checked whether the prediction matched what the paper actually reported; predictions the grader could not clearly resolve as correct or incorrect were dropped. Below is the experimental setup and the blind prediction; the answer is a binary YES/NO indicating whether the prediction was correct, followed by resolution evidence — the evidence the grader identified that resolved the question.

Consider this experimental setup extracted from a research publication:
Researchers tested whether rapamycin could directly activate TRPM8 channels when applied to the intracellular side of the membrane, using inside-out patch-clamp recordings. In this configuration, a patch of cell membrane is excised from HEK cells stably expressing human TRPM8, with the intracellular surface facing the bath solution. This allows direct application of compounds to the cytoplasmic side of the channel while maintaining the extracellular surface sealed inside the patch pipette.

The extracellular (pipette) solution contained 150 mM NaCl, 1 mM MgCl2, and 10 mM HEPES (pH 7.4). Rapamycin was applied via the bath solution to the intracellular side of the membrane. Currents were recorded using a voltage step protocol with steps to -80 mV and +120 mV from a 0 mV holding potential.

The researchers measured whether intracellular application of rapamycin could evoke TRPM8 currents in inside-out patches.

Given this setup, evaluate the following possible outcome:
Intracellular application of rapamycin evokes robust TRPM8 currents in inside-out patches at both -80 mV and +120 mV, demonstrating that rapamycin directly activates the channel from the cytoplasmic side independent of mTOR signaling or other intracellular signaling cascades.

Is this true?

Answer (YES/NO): YES